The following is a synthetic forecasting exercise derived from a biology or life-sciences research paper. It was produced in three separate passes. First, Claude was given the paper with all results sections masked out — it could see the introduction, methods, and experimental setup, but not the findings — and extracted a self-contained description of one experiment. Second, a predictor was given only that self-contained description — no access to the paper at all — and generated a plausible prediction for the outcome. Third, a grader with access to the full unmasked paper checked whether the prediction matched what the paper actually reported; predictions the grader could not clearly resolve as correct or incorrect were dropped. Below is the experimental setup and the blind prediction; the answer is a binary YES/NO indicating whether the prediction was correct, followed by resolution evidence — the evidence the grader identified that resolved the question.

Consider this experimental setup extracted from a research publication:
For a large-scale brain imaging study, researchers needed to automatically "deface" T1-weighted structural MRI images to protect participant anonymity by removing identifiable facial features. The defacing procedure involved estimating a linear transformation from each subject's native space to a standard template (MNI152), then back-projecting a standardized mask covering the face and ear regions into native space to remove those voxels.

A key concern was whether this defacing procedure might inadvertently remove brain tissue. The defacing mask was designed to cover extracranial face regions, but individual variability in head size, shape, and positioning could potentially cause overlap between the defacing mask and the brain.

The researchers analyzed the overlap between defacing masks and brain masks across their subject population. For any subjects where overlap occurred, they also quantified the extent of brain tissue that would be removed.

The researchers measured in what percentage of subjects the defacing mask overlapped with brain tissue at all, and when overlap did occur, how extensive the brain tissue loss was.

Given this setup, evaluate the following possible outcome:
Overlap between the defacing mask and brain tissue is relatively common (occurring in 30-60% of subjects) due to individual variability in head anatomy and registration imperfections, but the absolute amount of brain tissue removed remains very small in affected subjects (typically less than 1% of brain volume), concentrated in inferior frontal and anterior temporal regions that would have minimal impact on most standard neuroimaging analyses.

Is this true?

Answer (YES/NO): NO